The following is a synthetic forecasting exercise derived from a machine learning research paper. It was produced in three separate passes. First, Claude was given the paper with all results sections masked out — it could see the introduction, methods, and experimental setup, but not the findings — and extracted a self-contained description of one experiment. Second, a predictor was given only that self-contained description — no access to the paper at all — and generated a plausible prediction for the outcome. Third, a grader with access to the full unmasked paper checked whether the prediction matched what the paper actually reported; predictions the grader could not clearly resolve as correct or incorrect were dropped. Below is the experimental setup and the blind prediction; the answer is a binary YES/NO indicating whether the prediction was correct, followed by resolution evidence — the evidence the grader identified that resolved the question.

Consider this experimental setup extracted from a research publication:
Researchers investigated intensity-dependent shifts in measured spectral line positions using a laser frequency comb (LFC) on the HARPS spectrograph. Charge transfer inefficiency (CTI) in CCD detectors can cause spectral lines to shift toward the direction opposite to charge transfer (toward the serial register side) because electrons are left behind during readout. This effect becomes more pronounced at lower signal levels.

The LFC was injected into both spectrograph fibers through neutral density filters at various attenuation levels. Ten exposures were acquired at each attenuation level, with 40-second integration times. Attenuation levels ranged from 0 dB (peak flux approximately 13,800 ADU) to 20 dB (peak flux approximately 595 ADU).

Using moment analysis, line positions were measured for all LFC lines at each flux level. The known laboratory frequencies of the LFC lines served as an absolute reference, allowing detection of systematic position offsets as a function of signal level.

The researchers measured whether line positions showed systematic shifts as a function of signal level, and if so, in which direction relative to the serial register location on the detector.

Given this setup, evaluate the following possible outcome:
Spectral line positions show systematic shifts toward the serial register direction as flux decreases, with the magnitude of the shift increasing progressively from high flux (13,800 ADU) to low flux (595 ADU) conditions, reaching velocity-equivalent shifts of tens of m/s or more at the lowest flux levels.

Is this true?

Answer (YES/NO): NO